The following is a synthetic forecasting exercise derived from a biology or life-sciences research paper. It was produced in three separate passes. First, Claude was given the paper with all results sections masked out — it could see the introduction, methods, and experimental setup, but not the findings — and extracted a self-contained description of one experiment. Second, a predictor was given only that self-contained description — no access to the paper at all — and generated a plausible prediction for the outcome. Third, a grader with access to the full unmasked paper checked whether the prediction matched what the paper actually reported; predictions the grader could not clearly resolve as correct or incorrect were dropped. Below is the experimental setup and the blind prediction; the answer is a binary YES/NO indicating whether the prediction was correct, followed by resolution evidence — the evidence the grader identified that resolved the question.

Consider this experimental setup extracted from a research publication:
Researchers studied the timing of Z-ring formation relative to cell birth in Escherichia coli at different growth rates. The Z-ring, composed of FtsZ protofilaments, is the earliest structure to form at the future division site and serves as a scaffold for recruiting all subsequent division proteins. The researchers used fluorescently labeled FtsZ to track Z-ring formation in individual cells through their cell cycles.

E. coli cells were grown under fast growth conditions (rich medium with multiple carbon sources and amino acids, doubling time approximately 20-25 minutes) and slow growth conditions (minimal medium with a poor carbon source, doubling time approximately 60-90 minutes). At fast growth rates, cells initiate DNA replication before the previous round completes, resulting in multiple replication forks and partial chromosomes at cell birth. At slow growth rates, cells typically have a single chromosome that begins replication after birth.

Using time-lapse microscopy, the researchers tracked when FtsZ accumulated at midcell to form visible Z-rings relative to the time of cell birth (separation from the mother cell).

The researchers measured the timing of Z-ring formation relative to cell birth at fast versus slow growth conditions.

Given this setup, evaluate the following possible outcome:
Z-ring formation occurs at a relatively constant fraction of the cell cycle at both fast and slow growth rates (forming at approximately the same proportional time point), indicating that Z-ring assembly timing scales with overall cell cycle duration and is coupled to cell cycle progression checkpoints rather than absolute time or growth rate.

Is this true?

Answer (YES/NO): NO